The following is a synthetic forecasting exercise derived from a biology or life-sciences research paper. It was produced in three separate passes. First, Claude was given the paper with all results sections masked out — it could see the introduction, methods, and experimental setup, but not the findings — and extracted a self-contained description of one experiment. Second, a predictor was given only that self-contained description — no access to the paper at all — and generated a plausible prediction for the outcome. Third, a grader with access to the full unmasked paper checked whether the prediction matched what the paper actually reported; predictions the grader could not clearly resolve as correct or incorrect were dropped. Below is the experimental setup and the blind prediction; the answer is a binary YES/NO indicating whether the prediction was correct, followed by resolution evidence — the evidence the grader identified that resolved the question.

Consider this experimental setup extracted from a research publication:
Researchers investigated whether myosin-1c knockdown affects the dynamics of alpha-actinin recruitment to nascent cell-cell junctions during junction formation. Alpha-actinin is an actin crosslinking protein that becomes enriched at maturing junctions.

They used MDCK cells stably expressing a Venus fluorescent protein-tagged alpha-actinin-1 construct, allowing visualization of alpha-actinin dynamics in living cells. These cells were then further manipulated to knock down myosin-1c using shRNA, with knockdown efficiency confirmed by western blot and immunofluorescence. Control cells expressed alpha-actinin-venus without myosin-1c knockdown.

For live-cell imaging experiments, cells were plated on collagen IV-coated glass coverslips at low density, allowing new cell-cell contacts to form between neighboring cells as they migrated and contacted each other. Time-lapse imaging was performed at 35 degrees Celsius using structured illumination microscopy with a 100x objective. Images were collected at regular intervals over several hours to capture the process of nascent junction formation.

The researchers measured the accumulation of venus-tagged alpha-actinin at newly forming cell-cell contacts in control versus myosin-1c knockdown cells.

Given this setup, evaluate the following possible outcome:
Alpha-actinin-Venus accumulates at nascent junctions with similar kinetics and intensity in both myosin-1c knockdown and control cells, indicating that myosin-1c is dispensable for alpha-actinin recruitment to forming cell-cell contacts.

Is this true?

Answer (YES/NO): NO